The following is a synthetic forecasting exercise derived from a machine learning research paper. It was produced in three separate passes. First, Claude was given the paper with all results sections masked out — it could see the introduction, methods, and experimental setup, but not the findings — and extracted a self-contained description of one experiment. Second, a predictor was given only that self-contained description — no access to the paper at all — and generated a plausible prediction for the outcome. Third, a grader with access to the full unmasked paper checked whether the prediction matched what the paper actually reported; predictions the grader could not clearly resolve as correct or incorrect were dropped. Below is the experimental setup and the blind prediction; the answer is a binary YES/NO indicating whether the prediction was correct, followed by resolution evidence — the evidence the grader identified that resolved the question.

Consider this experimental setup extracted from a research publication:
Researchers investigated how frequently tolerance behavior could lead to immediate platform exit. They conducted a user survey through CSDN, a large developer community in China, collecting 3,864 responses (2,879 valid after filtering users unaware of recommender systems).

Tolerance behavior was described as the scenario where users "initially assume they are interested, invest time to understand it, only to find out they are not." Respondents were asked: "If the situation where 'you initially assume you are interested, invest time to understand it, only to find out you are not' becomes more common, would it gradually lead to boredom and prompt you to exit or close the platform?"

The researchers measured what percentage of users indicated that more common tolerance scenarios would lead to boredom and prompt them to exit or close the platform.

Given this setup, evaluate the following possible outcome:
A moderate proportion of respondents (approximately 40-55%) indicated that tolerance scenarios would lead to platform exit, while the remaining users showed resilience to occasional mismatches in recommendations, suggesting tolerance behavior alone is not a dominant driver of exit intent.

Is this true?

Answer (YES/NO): NO